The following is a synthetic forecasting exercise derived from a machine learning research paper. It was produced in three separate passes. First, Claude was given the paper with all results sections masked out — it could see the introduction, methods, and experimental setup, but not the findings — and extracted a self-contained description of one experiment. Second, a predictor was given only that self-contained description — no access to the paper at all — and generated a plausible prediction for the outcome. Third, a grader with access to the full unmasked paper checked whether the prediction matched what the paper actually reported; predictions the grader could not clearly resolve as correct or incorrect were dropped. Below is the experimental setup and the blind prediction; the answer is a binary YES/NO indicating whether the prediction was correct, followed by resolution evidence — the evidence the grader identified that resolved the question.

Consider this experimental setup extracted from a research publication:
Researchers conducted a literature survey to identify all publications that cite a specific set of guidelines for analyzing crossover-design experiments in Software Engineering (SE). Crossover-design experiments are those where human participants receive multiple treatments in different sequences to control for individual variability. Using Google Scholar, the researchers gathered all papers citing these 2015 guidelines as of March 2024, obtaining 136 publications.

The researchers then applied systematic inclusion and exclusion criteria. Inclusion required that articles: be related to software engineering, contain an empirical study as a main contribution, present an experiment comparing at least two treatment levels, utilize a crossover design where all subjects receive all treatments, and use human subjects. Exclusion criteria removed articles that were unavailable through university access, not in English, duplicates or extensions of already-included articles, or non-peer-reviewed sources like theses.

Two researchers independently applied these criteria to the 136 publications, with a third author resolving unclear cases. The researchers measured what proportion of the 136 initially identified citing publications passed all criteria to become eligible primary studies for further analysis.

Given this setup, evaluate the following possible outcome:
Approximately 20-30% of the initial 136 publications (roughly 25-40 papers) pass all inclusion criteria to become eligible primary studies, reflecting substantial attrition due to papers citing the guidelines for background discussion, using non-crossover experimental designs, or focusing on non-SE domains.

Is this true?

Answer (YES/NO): NO